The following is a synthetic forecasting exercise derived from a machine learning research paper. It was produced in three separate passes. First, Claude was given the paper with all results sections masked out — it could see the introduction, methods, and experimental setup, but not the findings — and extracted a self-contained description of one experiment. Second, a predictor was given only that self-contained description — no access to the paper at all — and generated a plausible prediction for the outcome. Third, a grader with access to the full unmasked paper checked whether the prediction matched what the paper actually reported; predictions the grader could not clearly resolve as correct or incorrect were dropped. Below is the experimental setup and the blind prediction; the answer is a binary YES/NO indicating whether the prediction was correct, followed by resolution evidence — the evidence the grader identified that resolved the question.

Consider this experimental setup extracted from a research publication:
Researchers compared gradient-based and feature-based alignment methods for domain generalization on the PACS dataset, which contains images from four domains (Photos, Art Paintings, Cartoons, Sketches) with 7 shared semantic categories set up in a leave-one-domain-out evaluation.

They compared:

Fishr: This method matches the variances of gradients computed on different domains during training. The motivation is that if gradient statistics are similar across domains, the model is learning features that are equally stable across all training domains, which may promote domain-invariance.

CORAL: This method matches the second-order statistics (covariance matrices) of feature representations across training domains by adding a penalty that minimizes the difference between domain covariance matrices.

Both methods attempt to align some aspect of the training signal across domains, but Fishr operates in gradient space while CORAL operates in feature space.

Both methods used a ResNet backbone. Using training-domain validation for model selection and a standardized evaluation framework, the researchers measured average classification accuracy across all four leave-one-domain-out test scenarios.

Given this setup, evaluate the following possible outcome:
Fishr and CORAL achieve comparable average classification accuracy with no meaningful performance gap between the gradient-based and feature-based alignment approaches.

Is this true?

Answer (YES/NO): NO